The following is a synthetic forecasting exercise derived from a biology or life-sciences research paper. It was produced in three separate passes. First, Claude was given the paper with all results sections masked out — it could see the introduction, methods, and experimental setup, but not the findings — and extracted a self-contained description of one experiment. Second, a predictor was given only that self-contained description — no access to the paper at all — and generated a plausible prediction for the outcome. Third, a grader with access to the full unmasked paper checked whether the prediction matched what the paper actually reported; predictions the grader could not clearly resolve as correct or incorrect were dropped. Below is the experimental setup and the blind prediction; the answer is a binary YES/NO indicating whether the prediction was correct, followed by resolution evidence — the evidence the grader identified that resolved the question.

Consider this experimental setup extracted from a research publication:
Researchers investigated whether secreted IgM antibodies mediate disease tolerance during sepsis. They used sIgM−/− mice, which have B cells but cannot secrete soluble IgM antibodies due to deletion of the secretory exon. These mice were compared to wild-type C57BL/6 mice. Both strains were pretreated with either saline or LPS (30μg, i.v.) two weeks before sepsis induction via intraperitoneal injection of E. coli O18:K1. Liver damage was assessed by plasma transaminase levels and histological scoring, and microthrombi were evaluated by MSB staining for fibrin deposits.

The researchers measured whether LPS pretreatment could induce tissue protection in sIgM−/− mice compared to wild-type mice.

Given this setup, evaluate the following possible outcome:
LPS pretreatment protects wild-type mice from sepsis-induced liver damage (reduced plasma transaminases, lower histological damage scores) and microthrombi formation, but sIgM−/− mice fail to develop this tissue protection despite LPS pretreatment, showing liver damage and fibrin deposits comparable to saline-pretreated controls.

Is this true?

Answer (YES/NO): NO